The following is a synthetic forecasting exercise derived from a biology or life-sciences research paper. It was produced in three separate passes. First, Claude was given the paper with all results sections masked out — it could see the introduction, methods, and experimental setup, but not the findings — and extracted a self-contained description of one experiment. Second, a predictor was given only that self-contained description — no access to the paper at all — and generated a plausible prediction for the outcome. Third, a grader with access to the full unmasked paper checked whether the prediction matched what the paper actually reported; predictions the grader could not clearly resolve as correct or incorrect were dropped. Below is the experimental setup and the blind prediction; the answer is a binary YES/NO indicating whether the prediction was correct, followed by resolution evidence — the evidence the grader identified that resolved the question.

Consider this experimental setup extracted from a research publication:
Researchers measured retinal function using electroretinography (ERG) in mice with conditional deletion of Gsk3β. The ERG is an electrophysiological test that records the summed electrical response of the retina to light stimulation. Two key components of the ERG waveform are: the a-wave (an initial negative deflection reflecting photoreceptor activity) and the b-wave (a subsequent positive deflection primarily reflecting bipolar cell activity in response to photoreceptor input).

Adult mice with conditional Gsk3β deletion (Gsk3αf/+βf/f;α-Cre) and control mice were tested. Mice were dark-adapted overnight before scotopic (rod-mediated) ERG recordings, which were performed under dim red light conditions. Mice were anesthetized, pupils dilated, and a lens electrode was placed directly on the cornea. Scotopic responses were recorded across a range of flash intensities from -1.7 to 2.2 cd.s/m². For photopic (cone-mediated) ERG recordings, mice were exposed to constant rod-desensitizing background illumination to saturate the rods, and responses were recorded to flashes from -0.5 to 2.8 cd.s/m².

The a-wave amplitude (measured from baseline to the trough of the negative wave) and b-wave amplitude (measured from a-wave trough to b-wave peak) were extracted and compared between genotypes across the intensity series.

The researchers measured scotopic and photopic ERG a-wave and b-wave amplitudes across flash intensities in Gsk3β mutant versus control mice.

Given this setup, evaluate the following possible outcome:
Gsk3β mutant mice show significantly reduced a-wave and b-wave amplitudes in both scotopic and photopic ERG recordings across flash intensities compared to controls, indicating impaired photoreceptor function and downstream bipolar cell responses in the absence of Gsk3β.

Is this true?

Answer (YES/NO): NO